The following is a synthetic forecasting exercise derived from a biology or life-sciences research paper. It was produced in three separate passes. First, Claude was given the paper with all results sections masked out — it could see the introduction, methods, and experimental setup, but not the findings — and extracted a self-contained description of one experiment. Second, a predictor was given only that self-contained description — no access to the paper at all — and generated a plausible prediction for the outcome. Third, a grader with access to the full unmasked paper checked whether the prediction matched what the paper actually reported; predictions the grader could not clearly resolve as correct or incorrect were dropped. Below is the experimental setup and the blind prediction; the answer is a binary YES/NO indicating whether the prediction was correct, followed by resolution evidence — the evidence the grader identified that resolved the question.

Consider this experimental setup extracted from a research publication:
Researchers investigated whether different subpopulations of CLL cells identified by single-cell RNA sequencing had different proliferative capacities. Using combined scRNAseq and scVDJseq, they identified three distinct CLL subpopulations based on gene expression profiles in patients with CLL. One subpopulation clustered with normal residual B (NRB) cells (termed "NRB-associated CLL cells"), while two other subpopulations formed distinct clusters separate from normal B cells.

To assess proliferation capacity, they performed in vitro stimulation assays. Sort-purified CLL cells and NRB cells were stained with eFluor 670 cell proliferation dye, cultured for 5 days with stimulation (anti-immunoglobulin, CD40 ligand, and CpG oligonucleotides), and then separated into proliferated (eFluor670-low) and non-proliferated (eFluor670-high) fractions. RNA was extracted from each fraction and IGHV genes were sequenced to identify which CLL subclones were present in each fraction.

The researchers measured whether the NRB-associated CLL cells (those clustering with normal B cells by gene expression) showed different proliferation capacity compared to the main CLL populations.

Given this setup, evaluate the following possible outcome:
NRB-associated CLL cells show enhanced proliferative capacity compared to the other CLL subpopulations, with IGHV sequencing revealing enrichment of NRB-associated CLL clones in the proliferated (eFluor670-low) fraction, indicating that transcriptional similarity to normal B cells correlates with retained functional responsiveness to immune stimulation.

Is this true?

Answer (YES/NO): YES